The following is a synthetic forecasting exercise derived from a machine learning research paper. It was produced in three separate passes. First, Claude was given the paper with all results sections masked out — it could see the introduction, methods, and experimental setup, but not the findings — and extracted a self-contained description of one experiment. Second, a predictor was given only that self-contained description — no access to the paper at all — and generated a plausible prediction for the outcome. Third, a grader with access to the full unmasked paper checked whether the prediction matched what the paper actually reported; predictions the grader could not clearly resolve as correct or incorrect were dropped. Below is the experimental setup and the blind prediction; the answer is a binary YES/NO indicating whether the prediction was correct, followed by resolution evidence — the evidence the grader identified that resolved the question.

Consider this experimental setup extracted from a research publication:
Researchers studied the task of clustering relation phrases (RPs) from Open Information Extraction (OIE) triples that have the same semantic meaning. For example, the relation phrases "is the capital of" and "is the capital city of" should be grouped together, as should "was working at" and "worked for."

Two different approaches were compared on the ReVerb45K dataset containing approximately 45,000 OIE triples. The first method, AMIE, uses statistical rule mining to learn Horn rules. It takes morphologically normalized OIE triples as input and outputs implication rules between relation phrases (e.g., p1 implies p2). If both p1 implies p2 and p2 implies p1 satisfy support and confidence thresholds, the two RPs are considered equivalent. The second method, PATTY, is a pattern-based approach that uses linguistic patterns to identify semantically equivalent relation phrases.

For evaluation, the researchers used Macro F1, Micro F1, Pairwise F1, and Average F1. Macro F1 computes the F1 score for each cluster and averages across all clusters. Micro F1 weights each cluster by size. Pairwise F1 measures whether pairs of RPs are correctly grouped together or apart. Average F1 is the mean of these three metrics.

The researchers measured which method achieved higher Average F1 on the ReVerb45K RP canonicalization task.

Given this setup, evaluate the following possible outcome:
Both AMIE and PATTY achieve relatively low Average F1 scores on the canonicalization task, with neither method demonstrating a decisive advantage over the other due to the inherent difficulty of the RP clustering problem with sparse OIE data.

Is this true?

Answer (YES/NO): NO